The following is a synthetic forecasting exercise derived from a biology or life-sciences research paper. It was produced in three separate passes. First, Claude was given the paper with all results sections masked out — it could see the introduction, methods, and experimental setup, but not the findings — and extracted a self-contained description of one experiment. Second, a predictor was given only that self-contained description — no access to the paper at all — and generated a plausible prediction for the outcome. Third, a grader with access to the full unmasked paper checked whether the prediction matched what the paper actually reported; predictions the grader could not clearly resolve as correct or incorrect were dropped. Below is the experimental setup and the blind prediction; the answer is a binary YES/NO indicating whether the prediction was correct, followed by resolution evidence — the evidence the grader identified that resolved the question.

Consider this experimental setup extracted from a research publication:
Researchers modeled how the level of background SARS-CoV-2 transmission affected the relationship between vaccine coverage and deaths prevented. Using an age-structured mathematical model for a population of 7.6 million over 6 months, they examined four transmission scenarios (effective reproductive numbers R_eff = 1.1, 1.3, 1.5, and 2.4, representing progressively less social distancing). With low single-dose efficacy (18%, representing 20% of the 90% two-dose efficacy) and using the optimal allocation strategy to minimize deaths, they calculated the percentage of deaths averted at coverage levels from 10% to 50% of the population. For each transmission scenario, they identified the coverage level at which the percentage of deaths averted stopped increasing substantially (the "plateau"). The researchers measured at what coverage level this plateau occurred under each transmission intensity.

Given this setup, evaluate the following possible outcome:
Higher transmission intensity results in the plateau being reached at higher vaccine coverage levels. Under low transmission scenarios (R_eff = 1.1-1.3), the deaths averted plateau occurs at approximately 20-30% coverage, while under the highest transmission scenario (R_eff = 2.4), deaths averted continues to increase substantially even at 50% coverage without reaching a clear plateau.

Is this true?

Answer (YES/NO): NO